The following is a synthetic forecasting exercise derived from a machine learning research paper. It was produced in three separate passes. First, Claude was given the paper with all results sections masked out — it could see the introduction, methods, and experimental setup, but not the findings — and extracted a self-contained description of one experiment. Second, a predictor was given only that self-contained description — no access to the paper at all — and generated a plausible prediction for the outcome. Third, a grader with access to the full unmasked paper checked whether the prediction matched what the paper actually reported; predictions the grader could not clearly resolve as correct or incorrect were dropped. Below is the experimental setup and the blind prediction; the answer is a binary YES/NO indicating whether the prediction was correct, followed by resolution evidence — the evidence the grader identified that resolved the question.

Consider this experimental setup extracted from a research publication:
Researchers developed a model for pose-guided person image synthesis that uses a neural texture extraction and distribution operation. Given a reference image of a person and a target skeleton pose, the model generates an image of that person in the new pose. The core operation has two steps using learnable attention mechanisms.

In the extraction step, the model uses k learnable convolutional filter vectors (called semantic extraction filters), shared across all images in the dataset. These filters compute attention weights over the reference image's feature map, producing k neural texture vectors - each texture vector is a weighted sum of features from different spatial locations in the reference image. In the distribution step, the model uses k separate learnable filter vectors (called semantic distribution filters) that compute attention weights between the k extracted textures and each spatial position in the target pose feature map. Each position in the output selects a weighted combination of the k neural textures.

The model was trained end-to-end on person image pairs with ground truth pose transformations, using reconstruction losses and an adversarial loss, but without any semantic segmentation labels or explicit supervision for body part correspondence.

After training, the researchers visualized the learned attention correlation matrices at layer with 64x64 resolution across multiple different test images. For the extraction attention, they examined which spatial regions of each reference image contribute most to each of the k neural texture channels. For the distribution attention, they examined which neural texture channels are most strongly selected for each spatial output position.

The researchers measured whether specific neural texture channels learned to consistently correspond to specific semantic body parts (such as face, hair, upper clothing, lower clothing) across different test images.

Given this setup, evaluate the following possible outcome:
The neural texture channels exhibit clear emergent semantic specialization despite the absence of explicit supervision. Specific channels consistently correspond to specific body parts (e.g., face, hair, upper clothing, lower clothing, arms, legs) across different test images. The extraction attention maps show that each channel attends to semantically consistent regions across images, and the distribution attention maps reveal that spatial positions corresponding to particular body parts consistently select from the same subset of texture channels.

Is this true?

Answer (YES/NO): YES